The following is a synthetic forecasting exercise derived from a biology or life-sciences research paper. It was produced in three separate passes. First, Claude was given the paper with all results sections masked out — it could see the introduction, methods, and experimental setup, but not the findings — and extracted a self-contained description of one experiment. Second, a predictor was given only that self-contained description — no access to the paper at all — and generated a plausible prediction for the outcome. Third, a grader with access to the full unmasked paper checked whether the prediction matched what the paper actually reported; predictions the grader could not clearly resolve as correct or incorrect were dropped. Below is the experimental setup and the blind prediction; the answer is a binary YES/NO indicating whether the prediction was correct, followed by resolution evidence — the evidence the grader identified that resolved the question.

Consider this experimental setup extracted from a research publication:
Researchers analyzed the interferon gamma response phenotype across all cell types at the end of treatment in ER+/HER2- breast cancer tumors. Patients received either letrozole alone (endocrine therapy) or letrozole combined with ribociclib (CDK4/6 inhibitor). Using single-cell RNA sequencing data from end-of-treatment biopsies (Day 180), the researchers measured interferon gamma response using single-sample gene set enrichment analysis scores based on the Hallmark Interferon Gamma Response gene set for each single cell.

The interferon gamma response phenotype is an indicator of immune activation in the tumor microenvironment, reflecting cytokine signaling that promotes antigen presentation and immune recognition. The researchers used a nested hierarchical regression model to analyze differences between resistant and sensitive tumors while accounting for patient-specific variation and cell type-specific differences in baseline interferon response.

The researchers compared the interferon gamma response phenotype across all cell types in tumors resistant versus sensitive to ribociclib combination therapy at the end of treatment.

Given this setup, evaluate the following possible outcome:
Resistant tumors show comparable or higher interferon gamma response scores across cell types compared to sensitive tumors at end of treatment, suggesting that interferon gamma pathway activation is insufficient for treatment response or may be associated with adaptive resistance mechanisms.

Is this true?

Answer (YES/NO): NO